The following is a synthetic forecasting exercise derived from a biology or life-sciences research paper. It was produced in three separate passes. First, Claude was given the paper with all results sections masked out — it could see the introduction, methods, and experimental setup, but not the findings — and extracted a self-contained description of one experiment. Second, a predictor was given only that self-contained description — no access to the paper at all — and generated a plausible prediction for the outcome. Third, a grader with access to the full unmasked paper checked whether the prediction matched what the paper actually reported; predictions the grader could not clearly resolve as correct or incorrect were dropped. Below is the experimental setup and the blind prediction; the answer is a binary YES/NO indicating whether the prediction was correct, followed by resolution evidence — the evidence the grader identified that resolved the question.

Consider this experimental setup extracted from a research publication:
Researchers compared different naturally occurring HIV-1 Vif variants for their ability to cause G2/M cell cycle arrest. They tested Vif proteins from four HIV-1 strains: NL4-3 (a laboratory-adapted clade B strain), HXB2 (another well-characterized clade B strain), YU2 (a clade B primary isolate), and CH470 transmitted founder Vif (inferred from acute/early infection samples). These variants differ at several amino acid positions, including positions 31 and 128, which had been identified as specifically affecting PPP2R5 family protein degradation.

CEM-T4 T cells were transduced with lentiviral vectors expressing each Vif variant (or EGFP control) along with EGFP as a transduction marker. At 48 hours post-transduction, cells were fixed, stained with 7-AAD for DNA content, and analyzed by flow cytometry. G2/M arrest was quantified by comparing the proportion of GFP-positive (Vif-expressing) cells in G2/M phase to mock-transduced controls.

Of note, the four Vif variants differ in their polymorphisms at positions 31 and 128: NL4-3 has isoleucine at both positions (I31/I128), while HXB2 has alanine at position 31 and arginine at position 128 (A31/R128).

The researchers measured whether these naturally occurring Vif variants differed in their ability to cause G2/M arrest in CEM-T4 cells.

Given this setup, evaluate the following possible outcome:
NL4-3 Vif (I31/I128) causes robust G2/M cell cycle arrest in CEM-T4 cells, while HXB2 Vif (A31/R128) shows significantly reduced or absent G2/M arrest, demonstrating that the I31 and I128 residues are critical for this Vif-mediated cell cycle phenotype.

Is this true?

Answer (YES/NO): NO